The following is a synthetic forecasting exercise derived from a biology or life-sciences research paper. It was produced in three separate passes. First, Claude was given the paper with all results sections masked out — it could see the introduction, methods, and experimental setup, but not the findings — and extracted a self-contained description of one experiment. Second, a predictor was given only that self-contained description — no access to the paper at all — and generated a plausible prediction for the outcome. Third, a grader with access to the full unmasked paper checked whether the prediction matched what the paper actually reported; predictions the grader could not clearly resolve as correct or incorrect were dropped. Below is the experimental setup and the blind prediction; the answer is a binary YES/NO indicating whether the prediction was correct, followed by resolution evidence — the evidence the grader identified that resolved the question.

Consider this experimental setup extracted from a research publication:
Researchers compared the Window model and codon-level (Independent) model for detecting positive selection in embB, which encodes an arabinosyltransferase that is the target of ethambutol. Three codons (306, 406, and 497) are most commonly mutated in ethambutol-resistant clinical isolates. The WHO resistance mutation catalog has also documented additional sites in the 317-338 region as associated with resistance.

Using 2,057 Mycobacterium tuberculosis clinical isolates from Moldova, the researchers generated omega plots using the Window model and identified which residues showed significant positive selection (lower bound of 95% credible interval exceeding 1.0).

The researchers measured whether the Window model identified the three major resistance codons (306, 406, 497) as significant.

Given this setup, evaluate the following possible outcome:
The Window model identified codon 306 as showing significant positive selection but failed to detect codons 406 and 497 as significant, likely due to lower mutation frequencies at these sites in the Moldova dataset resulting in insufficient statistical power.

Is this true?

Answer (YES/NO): NO